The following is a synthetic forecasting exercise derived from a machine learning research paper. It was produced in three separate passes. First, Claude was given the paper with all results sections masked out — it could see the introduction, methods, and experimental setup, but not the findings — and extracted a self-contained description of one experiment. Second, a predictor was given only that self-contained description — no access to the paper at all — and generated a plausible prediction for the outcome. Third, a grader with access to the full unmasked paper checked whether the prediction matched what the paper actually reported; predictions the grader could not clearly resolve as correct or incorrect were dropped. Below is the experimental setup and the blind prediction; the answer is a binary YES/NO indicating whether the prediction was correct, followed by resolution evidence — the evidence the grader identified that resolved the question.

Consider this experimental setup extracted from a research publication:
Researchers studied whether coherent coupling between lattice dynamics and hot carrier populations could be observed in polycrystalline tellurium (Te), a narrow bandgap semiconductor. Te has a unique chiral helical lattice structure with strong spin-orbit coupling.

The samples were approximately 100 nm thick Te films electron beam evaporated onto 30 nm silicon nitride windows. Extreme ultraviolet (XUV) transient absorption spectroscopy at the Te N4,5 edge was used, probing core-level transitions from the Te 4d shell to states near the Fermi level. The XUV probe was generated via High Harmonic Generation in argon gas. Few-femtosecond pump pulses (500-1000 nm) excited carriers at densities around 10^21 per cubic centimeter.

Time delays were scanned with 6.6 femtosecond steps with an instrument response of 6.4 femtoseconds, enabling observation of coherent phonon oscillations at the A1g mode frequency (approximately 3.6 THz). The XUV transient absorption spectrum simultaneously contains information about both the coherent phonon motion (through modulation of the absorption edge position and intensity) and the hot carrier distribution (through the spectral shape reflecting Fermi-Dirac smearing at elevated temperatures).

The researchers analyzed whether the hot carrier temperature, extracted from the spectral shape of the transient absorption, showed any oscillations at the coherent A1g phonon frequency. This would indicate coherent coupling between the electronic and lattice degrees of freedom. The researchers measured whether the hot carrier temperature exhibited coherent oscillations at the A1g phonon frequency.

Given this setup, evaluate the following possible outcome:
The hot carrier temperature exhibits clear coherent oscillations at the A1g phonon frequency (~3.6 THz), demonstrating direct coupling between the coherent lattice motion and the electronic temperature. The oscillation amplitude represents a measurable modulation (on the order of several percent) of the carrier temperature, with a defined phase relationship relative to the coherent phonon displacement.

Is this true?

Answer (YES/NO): YES